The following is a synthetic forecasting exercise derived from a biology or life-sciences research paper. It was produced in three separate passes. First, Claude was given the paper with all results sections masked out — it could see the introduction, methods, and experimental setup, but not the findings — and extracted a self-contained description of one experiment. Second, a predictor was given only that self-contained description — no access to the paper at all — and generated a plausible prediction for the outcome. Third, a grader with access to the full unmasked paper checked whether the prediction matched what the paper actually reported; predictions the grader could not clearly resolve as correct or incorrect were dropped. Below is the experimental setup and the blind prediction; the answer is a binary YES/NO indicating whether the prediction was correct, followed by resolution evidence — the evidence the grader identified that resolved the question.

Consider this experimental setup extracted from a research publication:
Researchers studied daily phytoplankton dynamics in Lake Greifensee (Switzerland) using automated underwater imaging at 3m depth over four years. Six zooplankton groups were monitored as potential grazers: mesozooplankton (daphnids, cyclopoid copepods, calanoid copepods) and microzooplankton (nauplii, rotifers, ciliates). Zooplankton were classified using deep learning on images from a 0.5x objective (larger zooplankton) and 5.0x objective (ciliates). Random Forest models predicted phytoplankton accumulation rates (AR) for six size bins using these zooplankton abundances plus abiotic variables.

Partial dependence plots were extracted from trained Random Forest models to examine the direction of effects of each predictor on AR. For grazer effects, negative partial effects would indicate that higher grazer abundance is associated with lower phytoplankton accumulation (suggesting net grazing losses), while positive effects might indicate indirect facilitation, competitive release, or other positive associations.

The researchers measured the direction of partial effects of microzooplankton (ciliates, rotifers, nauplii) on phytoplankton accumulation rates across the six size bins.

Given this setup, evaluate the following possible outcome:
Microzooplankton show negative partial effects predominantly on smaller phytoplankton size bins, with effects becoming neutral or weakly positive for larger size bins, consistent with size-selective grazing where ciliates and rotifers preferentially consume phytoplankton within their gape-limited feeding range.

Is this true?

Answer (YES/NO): NO